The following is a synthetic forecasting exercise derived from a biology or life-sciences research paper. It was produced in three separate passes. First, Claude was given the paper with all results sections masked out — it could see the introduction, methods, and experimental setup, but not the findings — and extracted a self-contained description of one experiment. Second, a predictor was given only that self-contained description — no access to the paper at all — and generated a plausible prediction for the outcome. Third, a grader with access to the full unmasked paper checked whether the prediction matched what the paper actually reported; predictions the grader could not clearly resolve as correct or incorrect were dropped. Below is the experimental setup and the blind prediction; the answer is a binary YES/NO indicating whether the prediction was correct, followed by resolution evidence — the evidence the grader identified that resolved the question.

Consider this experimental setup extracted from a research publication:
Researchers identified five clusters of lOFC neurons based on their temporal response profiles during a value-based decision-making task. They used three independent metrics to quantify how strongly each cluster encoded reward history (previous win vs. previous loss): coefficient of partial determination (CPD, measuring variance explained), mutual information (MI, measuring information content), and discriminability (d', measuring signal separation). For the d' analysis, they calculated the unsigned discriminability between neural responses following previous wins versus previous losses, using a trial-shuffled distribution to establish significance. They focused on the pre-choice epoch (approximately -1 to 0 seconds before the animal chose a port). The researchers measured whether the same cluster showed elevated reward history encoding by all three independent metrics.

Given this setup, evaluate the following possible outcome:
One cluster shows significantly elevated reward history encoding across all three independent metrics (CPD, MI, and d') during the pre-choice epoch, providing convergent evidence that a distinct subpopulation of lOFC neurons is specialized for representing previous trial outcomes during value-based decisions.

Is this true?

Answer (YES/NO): YES